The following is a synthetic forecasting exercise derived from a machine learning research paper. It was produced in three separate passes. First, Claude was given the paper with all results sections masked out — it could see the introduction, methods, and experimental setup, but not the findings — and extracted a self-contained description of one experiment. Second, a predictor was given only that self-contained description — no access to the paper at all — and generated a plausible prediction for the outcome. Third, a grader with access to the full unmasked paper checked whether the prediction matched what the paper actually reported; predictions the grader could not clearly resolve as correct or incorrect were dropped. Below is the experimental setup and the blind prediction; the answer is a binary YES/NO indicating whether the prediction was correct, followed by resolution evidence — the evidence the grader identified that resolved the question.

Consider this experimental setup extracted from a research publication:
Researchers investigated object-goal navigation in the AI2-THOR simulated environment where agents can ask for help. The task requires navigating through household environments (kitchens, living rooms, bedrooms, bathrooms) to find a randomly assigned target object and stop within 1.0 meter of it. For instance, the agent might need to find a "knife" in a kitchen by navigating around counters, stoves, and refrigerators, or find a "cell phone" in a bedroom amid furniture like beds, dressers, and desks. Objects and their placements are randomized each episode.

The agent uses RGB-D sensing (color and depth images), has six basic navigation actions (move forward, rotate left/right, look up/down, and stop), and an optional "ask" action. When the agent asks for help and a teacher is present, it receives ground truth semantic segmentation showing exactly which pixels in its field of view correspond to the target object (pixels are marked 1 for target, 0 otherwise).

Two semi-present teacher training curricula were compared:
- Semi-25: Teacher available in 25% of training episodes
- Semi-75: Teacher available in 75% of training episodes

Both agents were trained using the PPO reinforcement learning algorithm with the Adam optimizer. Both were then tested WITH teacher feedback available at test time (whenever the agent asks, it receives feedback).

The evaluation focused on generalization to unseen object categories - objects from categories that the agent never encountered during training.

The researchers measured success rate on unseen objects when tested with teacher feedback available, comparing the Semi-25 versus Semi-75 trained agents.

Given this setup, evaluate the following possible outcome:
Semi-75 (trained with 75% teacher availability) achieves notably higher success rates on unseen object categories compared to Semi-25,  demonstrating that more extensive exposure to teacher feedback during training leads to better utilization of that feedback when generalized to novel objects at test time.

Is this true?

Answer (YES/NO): YES